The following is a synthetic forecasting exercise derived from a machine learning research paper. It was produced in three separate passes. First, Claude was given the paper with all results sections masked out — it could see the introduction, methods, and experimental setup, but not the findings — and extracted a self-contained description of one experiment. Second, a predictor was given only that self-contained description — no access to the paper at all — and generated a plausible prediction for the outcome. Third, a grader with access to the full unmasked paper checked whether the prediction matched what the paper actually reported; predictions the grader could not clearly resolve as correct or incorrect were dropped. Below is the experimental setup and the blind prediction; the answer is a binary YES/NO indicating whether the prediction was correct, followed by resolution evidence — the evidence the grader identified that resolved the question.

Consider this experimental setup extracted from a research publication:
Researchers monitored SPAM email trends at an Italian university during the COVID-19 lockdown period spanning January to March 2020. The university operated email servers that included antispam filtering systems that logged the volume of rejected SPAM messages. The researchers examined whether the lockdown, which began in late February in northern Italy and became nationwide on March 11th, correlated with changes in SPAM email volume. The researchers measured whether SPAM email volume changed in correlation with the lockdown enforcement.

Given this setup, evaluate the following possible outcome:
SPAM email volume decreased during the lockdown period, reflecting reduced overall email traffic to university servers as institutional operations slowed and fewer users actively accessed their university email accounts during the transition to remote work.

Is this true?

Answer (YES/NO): NO